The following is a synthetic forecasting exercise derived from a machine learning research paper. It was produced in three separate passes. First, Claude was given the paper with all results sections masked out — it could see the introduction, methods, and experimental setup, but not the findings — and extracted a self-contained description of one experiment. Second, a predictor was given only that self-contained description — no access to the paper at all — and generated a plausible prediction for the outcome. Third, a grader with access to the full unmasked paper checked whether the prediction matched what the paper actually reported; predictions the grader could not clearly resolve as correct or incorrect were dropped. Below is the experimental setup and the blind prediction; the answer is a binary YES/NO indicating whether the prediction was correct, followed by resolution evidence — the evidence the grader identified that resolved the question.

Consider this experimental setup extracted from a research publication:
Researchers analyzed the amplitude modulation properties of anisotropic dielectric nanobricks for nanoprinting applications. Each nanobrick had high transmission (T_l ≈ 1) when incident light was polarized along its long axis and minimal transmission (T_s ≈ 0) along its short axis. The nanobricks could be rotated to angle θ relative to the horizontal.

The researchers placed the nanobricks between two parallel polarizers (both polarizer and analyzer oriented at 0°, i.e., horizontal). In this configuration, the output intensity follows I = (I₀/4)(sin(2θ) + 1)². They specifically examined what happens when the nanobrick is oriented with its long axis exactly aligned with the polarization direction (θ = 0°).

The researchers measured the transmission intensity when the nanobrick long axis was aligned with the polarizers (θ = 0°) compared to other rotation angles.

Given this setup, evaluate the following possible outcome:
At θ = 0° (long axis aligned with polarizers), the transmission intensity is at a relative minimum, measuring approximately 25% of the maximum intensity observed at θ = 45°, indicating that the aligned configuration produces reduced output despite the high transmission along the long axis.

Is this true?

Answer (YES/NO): NO